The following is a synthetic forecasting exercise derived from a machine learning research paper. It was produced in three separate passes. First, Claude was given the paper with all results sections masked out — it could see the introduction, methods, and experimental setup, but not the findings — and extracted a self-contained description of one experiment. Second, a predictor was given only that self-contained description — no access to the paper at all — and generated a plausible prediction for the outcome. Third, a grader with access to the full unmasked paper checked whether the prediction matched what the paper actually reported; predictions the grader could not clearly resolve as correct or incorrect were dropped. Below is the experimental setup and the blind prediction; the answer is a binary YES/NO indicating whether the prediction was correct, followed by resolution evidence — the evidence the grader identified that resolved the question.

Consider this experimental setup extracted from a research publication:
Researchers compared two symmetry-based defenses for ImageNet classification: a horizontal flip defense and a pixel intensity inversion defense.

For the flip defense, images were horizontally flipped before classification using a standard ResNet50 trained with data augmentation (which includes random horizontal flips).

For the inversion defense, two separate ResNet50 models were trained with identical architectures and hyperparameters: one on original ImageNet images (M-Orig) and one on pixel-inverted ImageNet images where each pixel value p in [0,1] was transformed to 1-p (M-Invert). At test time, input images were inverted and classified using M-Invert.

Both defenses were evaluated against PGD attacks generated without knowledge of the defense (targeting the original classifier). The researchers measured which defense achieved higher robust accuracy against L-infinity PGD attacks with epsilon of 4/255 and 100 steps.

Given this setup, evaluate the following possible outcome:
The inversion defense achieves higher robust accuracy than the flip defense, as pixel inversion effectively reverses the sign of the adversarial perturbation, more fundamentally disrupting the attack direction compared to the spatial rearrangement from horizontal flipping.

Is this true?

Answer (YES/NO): YES